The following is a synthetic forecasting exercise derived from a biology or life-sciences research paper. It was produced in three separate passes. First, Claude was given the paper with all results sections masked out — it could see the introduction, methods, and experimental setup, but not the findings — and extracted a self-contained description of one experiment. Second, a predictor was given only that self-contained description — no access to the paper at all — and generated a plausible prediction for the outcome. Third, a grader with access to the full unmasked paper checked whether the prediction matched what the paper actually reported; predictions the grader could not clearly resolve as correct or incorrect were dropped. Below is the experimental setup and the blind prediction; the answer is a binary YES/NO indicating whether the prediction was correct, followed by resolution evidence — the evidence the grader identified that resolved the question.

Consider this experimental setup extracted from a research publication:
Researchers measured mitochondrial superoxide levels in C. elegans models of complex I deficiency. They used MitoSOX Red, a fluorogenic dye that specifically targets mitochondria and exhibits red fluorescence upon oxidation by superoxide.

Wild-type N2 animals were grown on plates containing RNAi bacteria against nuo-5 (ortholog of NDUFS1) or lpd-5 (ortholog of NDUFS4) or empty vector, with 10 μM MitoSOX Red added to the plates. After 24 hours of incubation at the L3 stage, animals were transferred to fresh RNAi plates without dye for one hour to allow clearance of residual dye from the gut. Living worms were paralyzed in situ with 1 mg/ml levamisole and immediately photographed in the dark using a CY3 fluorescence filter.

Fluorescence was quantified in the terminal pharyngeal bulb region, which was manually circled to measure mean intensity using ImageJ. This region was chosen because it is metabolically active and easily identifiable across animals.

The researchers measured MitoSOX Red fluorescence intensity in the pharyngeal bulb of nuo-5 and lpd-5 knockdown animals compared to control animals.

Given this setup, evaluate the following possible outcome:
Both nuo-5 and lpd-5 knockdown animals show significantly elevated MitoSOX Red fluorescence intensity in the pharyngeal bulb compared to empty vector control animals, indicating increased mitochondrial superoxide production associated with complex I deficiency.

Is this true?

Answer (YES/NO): YES